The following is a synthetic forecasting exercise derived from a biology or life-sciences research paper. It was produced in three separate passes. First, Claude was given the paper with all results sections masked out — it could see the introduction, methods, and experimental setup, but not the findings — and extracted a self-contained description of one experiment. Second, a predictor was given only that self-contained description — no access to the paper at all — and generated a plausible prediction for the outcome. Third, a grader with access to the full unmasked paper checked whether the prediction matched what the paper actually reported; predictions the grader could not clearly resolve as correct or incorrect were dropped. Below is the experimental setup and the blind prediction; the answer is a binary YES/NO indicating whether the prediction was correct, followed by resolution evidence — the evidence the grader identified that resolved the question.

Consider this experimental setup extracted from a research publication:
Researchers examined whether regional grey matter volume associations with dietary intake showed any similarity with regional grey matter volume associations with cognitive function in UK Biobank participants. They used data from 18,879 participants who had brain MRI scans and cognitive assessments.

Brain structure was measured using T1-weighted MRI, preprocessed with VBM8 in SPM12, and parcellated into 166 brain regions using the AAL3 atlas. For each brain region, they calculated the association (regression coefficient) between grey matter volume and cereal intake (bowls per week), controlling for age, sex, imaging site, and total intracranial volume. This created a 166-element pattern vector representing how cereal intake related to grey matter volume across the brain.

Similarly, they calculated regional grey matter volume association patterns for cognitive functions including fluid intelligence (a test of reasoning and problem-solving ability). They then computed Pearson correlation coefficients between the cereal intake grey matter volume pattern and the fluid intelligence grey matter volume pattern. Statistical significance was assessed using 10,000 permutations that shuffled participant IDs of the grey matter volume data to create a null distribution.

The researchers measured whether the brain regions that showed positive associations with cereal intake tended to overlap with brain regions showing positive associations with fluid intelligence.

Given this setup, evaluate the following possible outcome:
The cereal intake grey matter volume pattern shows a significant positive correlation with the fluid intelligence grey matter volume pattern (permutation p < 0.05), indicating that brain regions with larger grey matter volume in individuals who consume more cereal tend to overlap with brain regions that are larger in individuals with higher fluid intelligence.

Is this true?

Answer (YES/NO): YES